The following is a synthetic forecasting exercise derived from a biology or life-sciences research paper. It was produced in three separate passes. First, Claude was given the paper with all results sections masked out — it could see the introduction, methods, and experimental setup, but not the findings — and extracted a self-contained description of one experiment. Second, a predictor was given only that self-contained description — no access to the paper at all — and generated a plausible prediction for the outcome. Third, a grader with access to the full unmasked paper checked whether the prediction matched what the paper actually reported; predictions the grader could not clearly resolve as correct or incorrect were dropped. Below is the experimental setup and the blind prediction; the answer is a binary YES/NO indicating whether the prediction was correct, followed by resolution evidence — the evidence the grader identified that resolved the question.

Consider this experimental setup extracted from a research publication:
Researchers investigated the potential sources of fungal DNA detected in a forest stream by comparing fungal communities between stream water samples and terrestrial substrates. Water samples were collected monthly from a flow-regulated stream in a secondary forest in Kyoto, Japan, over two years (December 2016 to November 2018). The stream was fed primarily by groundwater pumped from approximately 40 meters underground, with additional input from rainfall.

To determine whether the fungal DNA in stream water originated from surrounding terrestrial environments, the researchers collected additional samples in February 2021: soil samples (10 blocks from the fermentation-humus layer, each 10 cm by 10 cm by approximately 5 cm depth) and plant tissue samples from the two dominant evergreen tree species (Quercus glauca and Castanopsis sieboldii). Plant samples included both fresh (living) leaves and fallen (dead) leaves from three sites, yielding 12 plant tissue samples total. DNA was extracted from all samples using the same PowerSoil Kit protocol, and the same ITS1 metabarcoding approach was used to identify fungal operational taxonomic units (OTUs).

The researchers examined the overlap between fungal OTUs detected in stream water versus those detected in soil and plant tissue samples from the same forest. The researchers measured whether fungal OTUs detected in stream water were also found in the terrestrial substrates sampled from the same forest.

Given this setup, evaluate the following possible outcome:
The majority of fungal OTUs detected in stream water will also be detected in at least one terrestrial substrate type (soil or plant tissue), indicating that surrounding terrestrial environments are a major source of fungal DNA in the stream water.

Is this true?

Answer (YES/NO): NO